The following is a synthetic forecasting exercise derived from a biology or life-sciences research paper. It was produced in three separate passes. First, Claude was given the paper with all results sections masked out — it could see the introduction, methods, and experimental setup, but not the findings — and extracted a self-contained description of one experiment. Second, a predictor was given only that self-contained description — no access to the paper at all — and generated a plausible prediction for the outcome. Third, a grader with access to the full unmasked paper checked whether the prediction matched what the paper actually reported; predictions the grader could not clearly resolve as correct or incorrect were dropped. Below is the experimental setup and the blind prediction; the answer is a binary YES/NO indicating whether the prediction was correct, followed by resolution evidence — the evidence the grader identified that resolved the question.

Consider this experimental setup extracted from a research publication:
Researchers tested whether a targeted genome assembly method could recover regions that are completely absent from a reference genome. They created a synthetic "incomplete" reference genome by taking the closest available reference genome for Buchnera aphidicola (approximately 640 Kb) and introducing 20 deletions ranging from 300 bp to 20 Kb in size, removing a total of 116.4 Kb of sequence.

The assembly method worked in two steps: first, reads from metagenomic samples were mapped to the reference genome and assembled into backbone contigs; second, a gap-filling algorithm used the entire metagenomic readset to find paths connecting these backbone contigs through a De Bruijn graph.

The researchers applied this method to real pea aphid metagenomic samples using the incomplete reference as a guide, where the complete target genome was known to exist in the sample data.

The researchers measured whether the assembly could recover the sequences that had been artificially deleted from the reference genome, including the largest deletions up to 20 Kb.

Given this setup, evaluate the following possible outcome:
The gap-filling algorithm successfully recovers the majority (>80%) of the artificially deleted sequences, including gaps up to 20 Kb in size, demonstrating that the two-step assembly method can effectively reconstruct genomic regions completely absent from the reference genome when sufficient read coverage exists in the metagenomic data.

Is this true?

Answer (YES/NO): YES